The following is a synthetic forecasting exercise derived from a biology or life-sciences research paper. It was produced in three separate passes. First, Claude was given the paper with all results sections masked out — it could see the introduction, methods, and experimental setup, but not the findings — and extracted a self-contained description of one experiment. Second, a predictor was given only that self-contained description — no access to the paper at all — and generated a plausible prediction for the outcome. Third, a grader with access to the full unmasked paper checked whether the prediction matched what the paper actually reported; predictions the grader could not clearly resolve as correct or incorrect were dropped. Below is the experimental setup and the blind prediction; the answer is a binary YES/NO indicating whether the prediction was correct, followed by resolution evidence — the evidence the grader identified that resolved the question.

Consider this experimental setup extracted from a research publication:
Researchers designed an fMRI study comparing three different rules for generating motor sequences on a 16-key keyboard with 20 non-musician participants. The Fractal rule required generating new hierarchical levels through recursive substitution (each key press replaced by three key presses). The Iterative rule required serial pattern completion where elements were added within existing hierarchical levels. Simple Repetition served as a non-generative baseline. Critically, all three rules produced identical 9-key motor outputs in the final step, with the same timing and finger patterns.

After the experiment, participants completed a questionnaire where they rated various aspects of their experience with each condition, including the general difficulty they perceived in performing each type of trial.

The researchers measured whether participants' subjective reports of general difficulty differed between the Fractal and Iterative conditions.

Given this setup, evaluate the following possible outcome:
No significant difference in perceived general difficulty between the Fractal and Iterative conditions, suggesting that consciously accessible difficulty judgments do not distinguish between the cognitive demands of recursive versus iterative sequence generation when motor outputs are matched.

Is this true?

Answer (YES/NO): YES